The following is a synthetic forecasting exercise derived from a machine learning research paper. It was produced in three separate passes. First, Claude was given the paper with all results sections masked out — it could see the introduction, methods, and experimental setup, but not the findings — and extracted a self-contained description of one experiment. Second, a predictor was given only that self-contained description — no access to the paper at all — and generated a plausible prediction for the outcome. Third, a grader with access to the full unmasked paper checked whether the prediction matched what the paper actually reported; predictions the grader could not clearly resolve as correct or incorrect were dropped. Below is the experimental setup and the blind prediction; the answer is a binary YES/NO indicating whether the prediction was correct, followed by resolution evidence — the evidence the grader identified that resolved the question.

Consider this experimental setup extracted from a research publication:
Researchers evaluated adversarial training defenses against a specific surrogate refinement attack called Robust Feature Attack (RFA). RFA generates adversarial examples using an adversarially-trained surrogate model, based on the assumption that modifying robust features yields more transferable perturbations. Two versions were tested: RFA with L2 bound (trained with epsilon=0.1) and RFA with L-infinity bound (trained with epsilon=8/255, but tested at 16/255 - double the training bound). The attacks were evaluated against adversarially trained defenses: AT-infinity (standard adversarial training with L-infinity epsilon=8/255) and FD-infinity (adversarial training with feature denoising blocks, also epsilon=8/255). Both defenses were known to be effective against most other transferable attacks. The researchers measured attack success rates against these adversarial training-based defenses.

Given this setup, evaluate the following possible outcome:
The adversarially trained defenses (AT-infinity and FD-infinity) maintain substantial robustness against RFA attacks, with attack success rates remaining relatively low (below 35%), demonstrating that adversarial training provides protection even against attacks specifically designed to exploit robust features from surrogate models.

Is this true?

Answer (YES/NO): NO